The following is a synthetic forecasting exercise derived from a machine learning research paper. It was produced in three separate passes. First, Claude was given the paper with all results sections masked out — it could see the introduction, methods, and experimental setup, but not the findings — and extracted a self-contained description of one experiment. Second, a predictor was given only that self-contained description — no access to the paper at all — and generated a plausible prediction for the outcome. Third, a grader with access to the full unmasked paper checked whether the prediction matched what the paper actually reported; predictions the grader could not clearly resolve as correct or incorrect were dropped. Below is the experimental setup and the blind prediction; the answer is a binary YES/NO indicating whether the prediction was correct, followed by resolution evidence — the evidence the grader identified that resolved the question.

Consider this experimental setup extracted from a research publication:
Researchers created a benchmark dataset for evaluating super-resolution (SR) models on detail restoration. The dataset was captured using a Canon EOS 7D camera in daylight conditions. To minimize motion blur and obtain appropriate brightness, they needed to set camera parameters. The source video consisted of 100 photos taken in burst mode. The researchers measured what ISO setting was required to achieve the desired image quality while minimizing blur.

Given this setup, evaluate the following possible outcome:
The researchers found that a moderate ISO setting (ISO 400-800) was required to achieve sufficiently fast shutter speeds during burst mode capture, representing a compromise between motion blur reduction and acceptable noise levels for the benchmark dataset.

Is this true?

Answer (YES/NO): NO